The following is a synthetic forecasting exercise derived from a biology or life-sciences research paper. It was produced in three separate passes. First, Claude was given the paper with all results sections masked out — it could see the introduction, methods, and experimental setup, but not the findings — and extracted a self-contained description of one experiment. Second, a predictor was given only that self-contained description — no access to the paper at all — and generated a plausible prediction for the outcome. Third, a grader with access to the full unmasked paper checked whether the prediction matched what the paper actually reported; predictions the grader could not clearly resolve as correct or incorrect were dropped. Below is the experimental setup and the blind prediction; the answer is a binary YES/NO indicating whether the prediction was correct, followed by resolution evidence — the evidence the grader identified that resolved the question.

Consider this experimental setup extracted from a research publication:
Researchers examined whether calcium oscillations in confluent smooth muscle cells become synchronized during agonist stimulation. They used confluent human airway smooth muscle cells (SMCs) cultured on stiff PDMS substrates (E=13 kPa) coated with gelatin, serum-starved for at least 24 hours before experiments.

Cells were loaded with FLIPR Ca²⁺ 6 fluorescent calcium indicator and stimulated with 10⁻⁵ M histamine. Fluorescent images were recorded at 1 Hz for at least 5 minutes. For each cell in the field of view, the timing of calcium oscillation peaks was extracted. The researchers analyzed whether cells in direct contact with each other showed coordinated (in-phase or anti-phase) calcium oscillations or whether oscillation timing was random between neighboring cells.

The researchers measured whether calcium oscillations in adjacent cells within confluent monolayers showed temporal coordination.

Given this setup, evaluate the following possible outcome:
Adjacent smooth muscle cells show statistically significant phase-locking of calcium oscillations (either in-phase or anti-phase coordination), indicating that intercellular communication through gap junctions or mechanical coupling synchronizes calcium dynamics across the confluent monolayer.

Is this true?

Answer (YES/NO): YES